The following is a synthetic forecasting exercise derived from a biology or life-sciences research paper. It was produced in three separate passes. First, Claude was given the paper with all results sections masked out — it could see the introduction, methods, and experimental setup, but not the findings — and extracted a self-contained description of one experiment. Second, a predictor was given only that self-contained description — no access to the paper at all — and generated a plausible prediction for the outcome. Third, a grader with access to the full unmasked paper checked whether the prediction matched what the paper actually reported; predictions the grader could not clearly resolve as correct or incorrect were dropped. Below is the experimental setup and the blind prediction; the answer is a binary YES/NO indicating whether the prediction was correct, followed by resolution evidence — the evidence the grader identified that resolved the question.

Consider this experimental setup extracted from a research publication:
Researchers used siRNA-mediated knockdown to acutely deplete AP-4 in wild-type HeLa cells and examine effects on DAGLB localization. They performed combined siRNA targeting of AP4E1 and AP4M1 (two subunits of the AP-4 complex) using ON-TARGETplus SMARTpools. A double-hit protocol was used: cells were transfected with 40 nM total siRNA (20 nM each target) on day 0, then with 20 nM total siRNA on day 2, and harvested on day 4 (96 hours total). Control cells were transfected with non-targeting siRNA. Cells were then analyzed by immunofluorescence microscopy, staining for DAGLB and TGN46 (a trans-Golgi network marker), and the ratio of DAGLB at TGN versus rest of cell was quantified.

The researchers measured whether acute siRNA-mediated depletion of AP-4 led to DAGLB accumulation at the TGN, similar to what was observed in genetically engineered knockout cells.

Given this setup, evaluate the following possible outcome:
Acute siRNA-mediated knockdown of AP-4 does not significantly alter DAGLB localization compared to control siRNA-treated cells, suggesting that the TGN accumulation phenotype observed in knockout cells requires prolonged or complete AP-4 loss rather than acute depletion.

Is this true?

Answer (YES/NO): NO